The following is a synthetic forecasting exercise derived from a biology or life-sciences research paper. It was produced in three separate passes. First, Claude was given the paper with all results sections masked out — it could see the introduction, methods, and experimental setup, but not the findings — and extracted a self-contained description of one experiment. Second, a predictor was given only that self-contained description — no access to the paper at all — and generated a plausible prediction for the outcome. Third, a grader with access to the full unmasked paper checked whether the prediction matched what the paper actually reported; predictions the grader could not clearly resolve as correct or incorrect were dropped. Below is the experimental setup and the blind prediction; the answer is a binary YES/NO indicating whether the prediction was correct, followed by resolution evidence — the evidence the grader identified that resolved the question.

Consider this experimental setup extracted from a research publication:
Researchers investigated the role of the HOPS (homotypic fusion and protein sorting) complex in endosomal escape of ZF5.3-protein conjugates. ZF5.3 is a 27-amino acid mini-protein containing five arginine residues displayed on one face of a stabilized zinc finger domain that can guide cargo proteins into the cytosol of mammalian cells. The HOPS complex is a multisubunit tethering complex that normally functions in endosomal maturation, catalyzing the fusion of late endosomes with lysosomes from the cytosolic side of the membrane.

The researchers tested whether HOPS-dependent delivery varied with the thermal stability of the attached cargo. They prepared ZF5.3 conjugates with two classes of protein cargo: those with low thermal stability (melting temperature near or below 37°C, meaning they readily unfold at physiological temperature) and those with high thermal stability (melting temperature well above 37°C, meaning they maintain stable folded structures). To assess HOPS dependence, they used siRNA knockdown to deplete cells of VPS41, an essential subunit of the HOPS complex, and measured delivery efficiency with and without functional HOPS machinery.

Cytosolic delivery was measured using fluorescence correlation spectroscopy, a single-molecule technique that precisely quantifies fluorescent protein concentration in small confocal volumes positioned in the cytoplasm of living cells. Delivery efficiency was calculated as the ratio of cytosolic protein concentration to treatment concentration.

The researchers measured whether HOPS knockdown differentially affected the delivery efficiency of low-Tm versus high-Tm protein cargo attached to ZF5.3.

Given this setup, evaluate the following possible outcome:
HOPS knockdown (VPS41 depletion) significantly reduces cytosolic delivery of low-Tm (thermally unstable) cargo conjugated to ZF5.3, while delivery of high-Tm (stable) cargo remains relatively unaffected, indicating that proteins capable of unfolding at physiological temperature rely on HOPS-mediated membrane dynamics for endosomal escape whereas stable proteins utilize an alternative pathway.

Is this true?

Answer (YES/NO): YES